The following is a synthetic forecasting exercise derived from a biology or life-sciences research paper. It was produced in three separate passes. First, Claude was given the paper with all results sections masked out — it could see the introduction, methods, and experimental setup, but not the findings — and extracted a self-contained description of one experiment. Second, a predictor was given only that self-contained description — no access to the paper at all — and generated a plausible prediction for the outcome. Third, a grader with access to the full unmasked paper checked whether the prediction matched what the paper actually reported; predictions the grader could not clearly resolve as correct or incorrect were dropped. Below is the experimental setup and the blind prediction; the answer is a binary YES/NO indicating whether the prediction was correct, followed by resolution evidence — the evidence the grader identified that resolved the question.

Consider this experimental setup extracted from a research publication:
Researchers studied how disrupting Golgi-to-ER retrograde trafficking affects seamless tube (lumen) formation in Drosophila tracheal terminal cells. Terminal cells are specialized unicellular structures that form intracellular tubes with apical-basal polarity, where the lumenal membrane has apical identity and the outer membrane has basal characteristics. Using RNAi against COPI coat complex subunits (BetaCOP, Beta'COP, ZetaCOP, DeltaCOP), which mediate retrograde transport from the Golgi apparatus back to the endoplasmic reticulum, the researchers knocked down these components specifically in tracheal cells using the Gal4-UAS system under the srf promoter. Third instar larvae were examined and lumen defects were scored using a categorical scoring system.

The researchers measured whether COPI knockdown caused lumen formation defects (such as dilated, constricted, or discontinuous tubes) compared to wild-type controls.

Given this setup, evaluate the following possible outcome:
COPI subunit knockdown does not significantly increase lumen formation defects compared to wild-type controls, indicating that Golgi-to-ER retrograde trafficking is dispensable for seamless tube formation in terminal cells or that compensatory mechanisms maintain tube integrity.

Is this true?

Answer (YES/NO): YES